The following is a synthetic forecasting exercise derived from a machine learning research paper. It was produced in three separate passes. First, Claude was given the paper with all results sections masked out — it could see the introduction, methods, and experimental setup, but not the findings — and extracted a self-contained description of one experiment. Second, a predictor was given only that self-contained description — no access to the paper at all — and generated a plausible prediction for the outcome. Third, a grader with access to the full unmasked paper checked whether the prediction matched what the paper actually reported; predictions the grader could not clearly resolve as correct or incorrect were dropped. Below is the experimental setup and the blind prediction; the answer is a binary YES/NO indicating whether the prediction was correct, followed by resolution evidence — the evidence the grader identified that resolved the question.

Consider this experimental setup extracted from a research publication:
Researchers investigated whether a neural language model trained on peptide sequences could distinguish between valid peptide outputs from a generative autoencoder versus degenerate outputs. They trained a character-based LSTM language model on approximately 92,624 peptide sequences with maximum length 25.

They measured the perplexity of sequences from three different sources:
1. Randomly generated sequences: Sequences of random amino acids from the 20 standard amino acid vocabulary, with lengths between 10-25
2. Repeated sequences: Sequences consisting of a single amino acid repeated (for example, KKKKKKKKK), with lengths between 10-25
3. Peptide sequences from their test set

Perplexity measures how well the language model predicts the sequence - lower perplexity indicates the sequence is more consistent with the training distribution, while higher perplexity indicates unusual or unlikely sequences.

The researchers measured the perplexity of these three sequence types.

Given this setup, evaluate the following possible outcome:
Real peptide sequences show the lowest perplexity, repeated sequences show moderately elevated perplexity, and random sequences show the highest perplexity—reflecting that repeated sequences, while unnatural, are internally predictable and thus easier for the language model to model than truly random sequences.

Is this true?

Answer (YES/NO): NO